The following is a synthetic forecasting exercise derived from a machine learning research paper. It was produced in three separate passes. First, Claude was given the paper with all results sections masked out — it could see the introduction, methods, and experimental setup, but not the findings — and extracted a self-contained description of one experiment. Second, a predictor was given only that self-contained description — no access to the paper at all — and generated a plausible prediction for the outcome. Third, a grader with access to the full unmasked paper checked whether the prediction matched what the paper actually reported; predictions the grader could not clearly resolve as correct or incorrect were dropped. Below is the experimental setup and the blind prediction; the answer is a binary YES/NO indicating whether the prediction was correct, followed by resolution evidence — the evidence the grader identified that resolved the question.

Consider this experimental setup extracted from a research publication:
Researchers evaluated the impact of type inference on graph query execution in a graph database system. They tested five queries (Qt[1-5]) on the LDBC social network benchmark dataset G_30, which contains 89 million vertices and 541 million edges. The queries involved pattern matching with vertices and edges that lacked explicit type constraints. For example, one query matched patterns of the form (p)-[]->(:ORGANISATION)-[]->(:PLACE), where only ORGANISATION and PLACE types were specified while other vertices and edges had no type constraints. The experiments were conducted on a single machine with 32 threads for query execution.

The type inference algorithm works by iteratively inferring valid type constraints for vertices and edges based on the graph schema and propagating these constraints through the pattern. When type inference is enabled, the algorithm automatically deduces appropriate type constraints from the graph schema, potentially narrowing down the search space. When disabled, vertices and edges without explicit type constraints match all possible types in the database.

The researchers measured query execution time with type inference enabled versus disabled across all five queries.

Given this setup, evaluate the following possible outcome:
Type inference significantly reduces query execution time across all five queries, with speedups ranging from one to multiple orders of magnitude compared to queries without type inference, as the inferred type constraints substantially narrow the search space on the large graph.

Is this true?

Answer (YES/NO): YES